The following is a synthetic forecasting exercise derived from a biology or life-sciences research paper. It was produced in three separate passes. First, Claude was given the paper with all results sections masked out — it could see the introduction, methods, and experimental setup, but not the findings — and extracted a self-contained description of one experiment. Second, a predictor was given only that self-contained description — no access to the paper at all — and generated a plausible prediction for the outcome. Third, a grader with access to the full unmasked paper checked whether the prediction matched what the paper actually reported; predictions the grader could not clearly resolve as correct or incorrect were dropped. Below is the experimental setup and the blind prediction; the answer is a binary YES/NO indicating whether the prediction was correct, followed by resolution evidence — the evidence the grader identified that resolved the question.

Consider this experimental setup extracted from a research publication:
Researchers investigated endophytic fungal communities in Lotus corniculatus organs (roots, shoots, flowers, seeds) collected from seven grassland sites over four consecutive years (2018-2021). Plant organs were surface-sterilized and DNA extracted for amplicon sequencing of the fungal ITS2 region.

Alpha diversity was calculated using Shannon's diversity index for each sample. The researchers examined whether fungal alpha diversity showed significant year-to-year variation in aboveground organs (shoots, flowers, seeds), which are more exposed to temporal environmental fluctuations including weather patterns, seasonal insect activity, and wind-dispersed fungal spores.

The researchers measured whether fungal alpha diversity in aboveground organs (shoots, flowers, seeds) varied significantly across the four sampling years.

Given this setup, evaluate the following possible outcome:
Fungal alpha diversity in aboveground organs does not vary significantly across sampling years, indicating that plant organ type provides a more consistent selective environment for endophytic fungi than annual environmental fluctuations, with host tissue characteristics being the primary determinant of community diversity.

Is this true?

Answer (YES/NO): YES